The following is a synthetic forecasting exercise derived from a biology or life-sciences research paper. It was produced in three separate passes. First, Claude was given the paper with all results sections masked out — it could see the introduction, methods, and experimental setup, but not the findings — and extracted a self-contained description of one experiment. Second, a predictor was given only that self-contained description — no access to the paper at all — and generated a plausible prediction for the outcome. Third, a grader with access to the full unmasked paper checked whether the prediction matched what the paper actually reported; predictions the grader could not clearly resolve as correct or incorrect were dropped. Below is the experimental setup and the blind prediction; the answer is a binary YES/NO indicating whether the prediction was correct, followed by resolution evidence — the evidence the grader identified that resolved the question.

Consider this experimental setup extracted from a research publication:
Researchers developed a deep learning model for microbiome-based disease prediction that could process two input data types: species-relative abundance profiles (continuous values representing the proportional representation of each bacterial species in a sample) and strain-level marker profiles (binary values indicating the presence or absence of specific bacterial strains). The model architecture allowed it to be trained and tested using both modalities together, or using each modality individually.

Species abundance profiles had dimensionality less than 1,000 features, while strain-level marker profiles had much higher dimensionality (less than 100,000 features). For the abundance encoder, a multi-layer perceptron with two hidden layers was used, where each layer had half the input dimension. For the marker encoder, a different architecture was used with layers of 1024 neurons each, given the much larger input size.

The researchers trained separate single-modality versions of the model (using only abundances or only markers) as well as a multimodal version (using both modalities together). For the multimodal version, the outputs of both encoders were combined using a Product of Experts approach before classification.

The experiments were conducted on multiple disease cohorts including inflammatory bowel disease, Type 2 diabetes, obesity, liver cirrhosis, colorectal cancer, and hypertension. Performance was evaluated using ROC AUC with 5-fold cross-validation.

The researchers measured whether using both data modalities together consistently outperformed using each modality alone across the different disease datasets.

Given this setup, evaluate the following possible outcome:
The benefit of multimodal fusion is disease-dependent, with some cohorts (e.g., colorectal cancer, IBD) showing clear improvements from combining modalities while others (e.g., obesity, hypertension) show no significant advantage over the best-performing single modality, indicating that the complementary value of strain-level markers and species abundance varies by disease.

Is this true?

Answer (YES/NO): NO